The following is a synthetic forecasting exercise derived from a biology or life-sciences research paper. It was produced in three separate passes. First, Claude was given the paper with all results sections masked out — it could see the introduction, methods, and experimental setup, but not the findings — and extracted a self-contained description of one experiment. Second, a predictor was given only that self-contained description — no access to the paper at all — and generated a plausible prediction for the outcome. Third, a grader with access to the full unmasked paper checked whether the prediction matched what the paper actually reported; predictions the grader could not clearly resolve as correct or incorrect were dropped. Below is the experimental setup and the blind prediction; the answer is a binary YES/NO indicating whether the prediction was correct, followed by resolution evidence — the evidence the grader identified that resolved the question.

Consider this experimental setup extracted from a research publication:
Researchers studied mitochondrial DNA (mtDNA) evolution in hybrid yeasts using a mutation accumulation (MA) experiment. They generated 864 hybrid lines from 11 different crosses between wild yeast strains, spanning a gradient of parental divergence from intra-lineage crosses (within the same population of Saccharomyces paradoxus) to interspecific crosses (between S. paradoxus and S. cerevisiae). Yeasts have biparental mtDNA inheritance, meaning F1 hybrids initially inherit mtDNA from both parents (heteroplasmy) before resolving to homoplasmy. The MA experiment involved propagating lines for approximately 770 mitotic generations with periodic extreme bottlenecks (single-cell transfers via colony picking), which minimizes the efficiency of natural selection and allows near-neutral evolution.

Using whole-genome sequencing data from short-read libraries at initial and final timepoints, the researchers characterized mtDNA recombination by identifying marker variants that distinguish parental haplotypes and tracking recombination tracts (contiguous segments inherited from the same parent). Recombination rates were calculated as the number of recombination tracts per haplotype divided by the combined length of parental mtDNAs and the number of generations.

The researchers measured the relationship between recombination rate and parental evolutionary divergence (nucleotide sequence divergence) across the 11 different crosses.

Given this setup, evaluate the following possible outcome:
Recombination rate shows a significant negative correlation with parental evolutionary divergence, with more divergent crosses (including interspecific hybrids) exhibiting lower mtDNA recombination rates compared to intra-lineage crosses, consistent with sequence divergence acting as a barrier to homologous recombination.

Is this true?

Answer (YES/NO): NO